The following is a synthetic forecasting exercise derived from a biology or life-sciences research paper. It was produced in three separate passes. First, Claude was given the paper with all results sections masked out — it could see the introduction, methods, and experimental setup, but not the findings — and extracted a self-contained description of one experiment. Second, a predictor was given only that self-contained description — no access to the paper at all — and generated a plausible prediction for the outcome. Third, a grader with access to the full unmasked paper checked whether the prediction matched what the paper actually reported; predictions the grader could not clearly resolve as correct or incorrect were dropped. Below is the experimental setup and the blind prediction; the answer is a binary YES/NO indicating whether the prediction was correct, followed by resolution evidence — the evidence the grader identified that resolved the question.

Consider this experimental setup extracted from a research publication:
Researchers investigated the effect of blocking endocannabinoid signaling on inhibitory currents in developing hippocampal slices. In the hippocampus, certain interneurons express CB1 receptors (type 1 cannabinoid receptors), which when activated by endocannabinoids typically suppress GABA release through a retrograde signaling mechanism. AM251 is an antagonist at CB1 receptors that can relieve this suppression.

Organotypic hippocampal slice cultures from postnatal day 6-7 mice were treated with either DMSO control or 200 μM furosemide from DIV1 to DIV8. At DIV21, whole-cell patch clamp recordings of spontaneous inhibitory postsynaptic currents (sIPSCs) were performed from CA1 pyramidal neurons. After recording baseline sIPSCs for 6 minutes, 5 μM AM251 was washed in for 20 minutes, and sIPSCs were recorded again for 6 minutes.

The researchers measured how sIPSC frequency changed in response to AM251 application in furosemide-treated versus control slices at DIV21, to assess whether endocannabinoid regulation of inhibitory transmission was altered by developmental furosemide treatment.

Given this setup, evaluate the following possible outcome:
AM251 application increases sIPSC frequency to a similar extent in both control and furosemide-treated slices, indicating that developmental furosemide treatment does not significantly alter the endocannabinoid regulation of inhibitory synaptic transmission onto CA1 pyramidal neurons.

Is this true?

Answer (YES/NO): NO